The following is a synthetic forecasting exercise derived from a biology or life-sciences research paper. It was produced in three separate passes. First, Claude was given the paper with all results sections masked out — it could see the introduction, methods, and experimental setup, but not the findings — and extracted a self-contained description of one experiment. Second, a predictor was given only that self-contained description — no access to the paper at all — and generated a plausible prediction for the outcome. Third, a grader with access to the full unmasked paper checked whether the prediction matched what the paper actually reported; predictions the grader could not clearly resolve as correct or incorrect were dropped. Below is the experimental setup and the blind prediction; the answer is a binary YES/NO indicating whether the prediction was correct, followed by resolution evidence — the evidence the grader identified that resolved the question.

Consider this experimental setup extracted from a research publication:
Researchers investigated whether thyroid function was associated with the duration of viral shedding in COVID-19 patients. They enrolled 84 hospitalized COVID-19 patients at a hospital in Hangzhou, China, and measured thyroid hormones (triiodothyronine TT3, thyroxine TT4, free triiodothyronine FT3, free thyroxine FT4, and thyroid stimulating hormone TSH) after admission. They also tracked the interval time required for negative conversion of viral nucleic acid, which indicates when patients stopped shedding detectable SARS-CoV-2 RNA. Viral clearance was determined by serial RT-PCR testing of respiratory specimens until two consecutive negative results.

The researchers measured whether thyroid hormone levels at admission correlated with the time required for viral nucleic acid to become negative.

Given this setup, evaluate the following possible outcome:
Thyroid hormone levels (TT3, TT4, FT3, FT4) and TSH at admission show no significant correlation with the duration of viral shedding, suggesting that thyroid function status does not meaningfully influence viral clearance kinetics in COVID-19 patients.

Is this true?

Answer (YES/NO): NO